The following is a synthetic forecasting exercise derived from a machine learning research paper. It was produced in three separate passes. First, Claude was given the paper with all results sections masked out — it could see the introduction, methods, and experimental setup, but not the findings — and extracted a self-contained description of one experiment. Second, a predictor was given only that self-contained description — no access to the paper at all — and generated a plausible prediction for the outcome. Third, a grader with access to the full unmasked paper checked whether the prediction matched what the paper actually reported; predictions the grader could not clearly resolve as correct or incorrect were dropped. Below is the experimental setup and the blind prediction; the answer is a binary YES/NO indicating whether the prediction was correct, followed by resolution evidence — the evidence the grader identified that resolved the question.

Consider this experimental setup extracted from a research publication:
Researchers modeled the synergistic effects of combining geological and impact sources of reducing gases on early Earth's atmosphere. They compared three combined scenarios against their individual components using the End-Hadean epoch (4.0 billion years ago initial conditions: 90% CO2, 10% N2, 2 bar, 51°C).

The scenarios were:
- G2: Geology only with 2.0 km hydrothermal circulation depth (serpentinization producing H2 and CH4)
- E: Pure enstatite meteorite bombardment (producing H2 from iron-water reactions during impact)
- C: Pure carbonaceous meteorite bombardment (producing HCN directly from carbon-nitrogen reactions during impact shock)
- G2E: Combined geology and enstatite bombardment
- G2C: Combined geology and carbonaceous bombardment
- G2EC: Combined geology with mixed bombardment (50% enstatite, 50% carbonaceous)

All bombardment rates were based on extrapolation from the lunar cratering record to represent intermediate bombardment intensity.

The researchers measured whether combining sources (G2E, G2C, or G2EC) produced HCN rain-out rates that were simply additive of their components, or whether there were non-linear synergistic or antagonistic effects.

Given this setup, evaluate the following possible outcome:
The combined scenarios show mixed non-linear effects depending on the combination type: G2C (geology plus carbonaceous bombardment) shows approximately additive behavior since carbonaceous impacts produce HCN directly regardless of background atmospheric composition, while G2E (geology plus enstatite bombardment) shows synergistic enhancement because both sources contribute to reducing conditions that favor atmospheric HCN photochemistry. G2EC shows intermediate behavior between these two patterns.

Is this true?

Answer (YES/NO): NO